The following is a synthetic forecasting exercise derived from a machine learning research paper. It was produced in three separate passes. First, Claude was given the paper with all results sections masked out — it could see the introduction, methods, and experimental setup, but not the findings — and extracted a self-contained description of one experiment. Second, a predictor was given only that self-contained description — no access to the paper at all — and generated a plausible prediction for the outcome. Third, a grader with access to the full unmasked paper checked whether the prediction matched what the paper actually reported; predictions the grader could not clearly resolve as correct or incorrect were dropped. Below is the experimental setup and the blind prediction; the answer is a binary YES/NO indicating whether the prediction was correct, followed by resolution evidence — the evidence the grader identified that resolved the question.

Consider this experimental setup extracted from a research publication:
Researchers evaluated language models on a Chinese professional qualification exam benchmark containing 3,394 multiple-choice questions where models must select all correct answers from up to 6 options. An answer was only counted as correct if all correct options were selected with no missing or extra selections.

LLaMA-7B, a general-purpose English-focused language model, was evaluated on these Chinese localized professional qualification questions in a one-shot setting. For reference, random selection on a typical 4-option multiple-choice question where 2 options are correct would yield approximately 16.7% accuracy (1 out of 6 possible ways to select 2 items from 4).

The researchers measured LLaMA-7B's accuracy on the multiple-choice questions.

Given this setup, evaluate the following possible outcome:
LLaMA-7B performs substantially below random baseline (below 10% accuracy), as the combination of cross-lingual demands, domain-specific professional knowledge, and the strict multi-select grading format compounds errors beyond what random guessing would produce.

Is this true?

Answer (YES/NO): YES